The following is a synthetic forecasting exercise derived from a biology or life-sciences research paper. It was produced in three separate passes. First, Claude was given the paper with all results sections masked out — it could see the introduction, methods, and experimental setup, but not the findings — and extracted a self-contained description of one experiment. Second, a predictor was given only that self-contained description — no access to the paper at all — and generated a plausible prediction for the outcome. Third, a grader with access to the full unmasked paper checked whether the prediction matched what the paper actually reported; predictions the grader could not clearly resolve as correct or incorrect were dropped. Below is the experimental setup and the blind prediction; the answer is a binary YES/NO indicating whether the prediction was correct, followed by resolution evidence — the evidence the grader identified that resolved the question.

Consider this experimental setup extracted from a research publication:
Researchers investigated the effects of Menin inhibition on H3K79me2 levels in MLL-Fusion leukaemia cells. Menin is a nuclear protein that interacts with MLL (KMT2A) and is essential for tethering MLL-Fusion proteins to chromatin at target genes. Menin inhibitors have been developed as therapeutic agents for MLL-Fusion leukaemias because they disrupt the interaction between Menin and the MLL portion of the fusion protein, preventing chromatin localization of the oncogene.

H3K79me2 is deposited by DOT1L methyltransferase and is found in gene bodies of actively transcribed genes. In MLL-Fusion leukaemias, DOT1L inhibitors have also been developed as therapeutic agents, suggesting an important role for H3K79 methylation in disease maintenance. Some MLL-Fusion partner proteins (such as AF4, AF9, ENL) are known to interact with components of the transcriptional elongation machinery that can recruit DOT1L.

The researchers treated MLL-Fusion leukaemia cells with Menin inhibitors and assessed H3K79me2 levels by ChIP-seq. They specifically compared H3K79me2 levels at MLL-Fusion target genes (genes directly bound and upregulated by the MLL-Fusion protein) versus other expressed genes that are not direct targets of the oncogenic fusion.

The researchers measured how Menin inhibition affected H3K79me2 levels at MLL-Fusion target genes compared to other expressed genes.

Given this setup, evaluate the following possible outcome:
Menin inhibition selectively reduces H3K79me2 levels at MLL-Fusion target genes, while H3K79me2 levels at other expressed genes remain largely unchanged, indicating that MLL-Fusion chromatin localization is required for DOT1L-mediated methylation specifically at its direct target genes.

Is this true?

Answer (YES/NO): YES